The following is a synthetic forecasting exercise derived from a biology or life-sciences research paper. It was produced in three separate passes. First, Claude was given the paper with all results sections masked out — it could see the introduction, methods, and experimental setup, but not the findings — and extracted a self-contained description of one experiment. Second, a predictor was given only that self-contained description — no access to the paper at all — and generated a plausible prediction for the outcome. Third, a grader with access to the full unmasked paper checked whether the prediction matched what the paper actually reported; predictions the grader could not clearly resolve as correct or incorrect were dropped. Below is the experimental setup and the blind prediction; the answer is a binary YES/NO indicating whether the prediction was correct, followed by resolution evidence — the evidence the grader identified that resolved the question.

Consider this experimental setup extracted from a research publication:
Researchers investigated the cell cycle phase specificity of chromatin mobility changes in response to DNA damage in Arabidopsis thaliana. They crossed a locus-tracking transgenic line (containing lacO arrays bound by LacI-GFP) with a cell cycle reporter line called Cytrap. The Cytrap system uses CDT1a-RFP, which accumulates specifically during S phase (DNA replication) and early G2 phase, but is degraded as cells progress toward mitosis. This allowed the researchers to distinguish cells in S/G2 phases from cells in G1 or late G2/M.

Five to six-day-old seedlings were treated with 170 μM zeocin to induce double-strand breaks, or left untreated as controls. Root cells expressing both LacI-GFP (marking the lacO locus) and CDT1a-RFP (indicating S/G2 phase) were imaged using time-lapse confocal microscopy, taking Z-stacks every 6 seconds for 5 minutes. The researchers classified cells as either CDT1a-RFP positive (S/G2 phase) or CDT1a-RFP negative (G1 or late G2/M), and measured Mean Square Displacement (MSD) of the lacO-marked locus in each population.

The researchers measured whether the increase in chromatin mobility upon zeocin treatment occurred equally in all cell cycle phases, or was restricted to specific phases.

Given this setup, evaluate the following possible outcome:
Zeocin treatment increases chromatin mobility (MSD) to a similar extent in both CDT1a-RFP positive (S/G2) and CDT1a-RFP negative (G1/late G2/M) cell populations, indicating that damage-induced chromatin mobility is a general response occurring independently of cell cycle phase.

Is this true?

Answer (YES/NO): NO